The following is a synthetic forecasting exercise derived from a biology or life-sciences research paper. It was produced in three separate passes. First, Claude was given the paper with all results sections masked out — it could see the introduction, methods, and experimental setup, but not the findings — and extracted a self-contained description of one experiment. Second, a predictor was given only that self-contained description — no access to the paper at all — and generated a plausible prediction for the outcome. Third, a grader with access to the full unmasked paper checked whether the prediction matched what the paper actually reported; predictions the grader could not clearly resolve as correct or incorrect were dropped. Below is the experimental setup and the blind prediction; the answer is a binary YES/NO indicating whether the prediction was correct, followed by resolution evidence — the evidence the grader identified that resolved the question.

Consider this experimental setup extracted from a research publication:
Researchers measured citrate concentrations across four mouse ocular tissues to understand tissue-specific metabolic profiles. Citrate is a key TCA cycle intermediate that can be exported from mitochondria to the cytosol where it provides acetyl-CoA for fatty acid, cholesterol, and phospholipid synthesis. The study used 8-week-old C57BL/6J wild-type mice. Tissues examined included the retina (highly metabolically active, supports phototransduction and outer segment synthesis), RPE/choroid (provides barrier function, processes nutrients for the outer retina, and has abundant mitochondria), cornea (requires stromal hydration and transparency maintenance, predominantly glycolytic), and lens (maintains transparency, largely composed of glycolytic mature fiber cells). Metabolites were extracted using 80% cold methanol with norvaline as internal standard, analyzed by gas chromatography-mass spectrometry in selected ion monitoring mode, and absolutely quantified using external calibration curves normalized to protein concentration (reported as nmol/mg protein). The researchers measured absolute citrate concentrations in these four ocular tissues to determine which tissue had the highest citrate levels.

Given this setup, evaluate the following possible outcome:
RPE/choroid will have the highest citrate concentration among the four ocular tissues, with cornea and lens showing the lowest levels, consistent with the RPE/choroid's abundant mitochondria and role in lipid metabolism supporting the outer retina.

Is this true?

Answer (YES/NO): NO